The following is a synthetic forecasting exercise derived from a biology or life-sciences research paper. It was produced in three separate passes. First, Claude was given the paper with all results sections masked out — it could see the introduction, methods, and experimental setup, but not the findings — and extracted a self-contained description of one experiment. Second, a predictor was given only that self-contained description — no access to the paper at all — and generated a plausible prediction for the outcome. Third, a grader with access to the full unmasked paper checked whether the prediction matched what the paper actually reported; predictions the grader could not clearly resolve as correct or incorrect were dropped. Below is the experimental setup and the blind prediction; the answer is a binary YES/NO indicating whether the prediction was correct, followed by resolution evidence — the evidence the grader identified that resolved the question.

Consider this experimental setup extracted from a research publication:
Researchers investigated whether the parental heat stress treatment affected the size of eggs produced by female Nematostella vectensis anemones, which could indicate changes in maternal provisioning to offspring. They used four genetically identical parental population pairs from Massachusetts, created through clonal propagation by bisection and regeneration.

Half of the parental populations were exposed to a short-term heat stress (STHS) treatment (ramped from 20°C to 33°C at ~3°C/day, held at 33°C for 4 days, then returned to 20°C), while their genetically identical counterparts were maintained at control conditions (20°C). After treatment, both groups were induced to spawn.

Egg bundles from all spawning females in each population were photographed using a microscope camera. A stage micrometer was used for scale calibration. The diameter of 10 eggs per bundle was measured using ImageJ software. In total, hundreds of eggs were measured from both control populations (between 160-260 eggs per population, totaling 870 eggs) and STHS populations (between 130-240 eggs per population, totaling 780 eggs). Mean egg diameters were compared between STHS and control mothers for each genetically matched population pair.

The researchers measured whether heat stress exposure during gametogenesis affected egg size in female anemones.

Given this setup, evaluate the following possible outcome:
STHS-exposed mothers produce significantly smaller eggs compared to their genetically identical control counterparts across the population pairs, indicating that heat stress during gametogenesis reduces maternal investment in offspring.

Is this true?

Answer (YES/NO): NO